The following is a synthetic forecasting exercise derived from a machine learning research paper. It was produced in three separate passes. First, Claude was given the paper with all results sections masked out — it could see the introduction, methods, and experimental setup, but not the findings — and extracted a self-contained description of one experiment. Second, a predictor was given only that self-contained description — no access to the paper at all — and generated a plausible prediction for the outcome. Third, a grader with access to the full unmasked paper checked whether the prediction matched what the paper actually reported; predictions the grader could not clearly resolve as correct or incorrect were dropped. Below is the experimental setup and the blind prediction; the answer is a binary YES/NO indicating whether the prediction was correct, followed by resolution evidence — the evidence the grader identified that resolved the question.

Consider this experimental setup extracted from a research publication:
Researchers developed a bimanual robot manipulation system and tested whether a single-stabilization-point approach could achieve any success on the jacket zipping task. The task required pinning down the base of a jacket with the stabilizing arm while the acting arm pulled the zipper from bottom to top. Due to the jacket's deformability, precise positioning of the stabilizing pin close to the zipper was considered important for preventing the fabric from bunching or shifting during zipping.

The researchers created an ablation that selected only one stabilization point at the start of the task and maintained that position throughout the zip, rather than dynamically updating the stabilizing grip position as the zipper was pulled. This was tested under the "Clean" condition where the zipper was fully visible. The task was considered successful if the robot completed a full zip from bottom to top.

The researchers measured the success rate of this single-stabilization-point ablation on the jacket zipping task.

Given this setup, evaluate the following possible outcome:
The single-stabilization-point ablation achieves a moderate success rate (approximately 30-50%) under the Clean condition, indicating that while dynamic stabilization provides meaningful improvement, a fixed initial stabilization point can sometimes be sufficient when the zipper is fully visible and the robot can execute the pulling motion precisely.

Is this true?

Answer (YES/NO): NO